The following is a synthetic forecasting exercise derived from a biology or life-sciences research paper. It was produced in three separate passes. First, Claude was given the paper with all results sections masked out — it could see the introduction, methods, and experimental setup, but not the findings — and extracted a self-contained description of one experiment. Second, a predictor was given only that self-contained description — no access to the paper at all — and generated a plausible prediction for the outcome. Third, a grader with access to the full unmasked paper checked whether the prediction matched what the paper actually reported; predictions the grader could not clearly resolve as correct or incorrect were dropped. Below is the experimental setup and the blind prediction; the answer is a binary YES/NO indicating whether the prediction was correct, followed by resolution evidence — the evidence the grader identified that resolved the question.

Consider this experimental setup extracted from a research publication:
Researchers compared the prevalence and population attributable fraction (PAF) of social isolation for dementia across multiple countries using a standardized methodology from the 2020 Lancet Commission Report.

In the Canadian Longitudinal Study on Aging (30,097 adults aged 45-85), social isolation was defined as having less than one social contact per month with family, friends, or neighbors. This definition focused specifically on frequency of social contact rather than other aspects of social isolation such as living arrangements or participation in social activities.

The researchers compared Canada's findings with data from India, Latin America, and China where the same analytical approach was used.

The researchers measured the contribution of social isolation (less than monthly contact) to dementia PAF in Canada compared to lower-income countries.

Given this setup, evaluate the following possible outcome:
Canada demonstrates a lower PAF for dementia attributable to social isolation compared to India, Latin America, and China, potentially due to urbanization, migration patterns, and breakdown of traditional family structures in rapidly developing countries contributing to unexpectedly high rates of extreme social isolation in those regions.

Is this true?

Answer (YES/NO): YES